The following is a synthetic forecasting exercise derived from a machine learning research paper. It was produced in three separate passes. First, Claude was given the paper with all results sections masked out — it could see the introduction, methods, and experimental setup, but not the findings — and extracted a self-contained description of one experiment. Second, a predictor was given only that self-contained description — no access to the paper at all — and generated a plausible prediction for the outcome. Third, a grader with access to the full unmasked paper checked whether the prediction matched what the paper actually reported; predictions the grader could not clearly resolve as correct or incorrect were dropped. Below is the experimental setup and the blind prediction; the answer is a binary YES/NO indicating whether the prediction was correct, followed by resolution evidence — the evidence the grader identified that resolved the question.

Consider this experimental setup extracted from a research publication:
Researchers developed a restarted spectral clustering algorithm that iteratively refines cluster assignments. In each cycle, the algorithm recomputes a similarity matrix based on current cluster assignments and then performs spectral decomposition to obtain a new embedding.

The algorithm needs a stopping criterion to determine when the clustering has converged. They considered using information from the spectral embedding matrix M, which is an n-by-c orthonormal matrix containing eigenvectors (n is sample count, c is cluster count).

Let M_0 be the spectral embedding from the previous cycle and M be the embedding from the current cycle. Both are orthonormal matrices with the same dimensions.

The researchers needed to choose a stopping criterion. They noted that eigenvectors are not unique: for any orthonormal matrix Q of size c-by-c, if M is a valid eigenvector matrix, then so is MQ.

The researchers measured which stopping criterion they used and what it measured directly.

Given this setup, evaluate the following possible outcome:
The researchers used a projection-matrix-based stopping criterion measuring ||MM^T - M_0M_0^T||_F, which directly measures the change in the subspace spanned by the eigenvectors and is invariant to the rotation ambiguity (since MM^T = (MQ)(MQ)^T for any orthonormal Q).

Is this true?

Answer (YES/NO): NO